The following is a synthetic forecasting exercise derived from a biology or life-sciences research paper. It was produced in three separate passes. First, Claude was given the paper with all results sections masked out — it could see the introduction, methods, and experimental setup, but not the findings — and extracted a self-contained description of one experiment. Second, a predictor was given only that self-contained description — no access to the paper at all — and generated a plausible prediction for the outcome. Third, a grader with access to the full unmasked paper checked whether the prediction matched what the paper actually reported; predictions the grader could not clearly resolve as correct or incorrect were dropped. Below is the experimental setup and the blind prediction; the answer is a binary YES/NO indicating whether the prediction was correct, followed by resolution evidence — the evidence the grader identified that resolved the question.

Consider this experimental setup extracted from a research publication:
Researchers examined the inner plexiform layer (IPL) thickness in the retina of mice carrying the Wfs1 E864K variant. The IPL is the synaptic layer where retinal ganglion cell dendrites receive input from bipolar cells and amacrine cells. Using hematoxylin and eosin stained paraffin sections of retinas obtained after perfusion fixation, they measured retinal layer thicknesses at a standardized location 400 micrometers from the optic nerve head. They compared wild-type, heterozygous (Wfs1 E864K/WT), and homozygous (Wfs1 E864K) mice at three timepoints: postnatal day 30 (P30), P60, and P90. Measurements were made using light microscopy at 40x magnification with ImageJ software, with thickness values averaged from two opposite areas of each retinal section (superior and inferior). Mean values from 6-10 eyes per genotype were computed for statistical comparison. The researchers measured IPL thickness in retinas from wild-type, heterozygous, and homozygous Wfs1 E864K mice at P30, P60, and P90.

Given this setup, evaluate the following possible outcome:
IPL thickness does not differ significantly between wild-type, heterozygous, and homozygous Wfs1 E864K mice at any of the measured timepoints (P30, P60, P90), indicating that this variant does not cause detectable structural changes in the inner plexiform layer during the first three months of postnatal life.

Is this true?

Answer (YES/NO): NO